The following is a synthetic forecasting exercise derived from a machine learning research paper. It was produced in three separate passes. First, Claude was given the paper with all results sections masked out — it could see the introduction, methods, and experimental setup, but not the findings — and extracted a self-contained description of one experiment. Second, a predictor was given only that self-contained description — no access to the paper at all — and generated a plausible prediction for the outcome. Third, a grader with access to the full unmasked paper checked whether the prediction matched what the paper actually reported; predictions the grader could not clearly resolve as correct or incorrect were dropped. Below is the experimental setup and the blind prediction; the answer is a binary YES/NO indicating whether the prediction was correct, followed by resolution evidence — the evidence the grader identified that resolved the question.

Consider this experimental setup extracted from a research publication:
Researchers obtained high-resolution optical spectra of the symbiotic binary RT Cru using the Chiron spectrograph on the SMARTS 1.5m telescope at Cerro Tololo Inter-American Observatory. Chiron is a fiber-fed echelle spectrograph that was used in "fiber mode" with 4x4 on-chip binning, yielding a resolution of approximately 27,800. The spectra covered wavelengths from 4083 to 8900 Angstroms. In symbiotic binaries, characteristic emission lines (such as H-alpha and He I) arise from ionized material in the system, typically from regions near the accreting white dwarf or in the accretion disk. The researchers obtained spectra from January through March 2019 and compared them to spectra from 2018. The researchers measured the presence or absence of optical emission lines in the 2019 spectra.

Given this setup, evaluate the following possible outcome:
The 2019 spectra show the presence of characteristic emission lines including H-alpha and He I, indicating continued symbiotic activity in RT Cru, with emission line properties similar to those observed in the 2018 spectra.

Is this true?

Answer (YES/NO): NO